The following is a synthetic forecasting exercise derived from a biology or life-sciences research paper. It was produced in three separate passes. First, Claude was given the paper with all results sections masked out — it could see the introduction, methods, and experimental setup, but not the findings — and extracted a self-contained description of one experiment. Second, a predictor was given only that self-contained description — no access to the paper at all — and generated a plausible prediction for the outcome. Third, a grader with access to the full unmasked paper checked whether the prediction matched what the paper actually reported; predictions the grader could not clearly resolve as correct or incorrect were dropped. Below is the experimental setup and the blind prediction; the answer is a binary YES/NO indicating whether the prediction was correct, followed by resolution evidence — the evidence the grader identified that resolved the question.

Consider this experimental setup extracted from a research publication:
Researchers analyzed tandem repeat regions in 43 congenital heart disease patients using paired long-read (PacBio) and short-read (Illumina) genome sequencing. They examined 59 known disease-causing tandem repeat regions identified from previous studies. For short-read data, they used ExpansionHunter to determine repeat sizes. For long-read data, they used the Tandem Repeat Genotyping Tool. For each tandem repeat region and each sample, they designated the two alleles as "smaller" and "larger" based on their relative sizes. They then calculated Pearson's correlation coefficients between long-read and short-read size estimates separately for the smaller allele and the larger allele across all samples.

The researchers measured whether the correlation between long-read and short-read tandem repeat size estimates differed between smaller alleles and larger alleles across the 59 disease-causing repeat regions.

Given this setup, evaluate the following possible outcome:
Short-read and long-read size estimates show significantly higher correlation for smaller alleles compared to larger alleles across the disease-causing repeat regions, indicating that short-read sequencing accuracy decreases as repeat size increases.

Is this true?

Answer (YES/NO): NO